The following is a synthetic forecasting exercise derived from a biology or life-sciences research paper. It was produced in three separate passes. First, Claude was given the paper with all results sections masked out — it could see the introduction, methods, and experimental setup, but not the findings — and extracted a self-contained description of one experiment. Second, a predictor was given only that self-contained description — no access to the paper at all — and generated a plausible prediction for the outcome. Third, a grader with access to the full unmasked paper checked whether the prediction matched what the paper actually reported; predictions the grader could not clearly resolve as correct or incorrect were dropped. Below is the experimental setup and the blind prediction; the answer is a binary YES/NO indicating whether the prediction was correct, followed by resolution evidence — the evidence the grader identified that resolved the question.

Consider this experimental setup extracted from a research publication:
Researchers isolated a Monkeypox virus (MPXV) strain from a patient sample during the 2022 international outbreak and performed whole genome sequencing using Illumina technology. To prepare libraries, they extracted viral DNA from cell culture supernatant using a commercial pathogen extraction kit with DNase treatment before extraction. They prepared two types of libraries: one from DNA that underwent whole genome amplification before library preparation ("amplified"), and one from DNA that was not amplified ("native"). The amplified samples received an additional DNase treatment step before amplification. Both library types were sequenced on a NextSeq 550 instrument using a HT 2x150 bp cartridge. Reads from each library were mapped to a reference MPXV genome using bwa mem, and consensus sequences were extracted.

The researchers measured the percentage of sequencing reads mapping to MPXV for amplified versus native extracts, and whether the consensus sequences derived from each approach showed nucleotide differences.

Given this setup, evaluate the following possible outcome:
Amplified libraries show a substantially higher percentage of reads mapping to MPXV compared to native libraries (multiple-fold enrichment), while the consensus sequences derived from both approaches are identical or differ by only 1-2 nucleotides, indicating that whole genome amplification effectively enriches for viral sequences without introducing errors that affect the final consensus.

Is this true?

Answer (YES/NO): YES